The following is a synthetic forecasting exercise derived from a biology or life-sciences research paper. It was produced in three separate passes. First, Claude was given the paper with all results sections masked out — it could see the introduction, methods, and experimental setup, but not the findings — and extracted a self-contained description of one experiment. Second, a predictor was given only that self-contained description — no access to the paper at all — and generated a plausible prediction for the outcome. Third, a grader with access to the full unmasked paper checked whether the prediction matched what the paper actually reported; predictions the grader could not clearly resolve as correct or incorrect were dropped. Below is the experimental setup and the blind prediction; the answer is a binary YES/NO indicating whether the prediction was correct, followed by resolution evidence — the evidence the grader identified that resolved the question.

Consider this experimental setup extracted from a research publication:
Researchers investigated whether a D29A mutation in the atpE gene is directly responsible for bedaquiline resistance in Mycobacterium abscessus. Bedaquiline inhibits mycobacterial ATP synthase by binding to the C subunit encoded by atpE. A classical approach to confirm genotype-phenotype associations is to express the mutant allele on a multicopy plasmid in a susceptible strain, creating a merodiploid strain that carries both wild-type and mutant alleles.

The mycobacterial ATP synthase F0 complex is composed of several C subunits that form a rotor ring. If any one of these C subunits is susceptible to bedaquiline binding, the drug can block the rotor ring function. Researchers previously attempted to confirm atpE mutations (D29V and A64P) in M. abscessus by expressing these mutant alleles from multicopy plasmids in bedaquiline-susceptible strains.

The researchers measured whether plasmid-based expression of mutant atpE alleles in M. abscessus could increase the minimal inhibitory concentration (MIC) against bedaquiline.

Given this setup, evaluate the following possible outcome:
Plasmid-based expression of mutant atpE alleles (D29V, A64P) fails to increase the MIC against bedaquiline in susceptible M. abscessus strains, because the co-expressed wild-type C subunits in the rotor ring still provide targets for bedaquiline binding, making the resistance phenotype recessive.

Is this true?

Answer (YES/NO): YES